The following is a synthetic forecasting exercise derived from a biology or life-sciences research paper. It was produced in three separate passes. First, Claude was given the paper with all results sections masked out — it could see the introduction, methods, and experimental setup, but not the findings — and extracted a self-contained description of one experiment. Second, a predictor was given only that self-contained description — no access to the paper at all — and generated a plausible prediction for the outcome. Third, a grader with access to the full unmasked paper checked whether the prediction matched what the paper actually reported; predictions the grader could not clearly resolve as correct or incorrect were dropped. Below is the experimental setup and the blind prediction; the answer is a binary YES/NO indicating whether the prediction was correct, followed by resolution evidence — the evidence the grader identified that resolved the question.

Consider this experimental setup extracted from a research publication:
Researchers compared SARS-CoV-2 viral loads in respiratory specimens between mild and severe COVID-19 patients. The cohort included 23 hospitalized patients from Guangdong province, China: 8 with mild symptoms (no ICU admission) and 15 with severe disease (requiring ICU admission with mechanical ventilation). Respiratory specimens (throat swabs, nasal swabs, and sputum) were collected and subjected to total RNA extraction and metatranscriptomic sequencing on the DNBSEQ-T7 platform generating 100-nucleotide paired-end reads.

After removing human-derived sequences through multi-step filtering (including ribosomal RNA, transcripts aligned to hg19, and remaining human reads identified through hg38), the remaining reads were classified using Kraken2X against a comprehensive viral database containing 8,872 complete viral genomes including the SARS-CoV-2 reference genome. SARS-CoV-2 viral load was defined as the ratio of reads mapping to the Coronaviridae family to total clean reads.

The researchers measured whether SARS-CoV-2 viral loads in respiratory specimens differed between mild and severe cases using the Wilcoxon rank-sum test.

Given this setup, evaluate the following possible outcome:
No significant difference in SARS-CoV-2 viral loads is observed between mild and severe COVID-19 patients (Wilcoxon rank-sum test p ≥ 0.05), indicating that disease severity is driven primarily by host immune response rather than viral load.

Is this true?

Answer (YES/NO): YES